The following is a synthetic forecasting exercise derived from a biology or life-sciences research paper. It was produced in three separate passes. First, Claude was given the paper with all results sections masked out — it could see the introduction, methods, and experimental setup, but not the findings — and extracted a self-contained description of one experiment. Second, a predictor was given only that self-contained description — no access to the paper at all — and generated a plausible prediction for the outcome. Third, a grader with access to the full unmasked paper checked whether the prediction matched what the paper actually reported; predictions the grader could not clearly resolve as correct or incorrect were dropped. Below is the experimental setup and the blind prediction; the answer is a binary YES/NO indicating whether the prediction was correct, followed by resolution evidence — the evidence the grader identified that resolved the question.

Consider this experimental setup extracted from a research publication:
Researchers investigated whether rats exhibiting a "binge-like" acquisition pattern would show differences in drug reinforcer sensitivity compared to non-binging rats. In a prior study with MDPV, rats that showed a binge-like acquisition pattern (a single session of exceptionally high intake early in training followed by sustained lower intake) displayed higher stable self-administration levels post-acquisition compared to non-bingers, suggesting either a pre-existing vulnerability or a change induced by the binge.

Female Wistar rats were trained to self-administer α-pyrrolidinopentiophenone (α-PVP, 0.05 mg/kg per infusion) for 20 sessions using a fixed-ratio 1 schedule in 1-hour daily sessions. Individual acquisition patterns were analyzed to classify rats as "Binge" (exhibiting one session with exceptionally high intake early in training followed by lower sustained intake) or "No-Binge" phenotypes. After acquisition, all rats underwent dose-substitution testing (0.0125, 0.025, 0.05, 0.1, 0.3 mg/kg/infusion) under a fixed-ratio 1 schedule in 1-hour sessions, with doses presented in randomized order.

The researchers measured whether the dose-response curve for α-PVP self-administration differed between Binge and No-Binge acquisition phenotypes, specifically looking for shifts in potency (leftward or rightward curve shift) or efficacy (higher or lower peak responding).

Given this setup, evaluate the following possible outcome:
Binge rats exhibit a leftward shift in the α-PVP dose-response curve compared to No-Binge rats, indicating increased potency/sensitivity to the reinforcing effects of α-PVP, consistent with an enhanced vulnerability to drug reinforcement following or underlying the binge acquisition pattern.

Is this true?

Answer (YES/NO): NO